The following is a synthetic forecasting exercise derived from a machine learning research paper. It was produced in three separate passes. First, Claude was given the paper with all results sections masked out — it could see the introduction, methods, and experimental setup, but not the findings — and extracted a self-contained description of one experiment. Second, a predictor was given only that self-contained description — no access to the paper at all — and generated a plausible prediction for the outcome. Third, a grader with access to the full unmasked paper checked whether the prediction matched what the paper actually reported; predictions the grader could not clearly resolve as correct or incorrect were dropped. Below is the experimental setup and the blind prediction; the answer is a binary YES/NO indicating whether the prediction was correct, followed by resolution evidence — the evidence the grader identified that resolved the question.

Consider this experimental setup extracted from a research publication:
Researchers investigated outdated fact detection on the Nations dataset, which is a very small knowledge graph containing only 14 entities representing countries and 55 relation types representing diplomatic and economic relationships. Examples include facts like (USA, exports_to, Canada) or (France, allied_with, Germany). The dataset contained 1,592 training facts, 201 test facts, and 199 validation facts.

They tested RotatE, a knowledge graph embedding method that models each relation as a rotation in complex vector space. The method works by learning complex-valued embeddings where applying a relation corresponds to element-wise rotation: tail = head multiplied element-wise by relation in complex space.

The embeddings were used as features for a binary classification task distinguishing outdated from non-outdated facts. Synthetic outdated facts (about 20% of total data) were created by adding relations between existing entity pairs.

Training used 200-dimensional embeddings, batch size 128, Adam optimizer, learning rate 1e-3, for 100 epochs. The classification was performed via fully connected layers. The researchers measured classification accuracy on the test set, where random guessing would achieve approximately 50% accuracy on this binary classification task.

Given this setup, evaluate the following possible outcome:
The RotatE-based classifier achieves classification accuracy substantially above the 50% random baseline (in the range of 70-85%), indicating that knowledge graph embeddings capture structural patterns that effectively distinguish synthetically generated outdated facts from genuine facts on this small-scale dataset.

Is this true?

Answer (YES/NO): NO